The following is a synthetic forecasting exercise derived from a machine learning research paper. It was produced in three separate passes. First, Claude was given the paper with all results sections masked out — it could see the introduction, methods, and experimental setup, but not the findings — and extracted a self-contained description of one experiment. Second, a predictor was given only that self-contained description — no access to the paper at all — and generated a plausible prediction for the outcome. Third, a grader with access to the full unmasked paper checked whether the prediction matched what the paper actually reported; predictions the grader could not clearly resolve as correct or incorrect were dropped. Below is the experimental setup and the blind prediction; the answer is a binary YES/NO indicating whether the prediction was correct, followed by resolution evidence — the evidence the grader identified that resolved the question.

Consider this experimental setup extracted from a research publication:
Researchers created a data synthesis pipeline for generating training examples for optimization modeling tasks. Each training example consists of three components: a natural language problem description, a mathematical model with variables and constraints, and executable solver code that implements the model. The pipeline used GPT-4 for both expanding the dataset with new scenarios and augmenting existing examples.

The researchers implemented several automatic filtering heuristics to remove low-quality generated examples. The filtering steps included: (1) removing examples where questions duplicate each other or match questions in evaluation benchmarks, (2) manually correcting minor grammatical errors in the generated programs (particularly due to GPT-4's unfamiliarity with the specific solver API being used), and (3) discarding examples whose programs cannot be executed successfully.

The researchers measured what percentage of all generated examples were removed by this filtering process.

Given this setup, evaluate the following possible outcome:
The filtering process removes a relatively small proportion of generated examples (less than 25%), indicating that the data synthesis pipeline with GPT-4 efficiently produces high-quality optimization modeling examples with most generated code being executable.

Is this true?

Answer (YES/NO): NO